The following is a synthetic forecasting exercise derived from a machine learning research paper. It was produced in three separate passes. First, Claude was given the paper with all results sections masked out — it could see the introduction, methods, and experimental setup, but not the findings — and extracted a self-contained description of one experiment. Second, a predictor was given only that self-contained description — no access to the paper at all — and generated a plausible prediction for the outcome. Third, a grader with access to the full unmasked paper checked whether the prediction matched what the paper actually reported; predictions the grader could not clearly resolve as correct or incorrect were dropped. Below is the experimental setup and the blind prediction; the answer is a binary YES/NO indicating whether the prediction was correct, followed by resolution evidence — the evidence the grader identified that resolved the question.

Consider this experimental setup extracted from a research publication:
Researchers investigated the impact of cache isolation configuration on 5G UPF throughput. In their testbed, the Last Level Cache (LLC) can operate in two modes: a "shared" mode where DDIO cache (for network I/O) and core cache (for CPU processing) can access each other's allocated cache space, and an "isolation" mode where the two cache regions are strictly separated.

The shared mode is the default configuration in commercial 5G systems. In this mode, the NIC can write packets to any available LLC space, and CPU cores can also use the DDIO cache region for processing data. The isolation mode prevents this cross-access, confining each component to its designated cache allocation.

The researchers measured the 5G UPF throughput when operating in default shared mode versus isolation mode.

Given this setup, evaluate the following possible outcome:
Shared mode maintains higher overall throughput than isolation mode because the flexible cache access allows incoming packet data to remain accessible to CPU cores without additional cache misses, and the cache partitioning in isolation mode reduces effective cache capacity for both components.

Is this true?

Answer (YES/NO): NO